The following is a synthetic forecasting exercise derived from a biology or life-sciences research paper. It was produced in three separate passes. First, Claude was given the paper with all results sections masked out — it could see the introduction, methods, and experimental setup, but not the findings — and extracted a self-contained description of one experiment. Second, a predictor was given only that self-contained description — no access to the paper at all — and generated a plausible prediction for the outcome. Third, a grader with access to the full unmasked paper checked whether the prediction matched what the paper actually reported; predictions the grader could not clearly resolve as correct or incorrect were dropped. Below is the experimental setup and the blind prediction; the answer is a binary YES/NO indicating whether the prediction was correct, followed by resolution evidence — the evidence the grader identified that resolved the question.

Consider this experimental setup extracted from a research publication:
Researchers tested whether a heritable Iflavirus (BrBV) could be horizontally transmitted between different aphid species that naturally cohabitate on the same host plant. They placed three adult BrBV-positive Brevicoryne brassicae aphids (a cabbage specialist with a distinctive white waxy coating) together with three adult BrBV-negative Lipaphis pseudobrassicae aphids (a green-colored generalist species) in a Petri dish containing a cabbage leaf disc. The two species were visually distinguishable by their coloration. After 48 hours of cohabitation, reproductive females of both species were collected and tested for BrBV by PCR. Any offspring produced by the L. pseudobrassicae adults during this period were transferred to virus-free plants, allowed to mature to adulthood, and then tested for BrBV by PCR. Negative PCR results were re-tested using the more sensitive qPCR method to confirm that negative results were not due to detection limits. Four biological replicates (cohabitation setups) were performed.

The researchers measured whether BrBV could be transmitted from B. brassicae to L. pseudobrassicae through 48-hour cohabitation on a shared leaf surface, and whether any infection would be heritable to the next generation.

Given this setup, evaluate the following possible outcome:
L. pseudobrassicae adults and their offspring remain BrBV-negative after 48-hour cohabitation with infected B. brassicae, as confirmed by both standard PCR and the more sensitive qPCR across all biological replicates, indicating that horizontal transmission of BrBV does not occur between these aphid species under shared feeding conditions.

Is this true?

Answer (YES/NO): NO